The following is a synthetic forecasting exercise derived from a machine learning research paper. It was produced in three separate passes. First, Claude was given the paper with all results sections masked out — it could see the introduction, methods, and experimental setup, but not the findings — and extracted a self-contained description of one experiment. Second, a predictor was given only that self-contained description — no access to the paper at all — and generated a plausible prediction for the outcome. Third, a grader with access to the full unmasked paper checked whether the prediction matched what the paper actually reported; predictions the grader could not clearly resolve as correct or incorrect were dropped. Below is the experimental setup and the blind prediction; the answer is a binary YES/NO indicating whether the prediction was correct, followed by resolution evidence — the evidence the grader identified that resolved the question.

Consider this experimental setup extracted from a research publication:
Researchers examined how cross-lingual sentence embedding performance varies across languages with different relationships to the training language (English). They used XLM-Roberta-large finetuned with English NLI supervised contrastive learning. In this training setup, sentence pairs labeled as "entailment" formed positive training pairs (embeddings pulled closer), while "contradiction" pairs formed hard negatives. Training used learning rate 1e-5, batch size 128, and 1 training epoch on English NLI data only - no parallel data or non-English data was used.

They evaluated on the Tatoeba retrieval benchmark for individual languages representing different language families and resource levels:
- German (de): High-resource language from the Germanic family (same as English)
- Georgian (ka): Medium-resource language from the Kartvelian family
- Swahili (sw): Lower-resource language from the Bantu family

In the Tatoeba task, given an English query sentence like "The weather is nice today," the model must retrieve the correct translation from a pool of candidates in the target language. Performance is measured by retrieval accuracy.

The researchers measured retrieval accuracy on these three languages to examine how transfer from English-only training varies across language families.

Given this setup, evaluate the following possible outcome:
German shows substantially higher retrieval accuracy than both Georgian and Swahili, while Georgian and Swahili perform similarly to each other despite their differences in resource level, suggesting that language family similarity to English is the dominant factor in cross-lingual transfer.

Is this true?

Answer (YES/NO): NO